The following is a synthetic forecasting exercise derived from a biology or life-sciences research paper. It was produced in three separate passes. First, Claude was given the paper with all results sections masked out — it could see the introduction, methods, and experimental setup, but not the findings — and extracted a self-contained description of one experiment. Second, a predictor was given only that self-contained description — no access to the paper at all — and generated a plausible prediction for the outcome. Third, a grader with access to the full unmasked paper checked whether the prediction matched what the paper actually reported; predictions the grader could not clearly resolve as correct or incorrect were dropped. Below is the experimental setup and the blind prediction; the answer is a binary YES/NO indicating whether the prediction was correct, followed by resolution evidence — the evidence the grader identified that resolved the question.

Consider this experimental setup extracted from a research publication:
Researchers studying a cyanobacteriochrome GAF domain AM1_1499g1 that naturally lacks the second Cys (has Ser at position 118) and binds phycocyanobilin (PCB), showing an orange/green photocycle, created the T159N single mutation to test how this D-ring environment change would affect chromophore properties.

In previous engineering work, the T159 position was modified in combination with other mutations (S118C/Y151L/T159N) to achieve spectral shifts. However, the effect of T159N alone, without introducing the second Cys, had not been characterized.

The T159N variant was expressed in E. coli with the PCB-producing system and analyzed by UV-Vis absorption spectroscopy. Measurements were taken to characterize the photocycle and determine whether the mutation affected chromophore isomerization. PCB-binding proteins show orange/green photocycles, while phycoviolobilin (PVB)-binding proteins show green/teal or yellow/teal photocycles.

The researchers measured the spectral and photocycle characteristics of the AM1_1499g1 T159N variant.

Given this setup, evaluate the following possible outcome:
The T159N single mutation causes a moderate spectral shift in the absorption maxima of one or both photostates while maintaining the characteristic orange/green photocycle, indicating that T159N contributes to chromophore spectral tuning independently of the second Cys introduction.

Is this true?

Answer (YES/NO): NO